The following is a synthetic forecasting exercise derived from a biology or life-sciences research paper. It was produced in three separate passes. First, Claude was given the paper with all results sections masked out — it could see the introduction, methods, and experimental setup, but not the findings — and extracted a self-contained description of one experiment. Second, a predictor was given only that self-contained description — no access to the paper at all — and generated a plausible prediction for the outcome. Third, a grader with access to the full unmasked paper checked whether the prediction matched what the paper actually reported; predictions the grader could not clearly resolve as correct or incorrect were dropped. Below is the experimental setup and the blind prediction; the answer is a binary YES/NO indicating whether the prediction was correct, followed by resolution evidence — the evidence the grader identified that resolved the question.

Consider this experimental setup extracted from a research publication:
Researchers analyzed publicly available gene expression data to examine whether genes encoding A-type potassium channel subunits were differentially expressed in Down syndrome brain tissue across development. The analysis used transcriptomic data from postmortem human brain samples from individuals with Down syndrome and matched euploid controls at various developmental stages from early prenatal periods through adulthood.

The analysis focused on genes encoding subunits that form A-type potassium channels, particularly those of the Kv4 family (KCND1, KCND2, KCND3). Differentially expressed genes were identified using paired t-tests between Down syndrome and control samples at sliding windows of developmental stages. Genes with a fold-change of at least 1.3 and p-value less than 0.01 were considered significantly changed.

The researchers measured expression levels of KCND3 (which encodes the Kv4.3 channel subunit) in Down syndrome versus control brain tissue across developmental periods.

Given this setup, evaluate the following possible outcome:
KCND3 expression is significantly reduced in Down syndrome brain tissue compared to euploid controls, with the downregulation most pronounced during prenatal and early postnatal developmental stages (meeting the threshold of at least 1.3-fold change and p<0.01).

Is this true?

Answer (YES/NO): YES